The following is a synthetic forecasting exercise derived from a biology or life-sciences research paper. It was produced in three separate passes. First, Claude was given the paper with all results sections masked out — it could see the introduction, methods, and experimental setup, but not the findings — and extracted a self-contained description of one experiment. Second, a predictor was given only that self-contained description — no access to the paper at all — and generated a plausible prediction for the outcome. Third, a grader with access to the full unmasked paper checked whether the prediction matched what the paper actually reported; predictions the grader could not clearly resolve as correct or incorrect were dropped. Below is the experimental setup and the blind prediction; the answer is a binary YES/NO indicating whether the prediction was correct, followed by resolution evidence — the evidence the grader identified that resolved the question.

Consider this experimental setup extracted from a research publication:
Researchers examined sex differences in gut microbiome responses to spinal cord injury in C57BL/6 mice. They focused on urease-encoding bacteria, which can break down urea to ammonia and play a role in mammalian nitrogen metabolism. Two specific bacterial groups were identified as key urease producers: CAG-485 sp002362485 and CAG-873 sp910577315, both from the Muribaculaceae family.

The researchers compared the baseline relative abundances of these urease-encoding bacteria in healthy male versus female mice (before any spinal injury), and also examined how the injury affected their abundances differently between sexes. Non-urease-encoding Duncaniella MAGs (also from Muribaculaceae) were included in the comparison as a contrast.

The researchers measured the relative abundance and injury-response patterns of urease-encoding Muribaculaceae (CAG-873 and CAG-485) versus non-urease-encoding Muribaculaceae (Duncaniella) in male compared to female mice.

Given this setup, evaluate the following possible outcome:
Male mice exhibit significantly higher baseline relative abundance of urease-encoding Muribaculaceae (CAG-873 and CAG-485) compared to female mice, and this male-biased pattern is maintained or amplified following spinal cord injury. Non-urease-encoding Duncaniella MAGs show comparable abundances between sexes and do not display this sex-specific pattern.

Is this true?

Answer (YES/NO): NO